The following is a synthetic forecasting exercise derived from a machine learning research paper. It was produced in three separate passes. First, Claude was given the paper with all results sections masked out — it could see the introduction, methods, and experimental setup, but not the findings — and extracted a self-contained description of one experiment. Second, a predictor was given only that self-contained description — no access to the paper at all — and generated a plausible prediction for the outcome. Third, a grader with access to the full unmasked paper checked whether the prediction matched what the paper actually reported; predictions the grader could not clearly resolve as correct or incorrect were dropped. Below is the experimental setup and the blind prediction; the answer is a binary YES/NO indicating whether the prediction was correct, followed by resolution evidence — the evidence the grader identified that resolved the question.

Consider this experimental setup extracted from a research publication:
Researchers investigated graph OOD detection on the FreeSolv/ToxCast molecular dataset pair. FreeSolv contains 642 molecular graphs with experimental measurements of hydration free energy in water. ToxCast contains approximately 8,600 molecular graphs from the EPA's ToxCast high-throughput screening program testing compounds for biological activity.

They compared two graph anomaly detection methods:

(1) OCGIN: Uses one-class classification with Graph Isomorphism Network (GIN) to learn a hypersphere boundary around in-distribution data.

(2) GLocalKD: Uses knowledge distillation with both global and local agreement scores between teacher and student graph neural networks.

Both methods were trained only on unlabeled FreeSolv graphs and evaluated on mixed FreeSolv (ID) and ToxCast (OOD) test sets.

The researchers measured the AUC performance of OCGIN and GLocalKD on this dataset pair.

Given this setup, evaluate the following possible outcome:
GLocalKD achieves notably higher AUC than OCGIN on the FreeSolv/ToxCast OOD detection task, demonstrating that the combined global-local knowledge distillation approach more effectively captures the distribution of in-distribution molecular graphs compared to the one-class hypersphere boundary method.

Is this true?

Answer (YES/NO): YES